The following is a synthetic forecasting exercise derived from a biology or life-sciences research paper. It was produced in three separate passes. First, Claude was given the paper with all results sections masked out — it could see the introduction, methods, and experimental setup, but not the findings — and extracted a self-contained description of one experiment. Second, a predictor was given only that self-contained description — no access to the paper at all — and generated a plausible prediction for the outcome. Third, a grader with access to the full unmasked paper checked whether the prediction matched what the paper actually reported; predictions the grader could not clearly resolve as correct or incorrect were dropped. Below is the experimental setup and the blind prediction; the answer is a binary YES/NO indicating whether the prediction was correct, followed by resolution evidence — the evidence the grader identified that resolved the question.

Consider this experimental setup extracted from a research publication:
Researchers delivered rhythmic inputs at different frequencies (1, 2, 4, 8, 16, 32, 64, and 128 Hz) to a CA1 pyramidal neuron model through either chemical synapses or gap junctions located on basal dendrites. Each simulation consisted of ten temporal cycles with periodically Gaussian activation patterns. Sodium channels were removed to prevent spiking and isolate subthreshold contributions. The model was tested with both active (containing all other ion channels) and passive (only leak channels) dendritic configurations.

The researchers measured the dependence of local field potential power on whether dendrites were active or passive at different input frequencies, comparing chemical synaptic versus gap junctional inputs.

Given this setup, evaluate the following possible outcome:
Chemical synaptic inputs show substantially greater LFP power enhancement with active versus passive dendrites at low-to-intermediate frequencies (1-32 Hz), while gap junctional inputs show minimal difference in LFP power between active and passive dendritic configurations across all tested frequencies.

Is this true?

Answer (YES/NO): NO